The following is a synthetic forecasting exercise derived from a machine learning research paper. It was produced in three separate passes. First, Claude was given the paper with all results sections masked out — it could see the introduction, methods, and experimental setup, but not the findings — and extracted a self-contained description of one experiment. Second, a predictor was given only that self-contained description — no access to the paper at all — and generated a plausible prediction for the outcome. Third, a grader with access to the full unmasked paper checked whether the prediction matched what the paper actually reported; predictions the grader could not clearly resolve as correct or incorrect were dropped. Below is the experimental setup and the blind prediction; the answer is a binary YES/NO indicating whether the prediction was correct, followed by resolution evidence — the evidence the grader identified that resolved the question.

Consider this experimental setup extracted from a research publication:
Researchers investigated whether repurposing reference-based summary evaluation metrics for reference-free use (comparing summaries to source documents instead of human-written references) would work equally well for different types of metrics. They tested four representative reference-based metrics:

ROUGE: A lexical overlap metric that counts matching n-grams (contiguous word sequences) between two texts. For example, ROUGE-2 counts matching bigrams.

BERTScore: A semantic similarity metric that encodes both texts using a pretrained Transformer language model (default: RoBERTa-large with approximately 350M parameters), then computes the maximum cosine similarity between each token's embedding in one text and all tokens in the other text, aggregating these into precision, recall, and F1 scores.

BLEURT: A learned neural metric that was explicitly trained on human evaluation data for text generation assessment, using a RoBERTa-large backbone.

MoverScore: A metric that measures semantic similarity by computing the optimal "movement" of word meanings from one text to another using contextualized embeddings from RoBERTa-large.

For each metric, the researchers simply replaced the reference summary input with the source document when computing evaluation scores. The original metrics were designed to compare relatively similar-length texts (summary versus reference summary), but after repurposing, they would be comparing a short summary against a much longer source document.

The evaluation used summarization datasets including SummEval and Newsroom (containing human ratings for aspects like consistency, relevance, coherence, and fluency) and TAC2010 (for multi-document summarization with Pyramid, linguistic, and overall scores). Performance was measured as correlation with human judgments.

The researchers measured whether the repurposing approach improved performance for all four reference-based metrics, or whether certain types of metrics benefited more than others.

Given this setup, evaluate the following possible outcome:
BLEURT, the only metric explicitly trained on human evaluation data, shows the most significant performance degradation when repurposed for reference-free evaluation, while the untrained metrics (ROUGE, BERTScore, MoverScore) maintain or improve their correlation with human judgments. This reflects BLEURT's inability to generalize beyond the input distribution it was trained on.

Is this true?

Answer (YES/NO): NO